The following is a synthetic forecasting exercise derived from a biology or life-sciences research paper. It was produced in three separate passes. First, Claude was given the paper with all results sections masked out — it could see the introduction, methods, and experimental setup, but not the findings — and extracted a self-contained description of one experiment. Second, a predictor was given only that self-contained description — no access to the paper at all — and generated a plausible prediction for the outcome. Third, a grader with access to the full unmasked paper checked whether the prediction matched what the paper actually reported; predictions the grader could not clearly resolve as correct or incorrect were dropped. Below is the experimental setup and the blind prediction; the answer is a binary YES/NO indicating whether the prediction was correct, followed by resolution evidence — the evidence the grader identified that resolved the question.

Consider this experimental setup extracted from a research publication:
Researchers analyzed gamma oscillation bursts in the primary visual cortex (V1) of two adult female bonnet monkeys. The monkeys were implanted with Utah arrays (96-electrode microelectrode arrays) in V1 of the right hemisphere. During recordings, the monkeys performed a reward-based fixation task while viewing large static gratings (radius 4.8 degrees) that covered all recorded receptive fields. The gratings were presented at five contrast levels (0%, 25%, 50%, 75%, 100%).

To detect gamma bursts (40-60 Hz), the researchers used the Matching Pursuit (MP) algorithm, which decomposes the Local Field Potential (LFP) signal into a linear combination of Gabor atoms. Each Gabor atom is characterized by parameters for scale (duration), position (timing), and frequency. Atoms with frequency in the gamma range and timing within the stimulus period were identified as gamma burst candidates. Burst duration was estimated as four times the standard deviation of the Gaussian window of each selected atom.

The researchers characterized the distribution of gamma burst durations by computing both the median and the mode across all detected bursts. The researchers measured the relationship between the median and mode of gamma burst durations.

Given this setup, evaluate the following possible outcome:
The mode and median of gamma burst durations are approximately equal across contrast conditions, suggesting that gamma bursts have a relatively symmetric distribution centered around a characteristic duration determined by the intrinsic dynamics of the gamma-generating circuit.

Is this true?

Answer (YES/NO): NO